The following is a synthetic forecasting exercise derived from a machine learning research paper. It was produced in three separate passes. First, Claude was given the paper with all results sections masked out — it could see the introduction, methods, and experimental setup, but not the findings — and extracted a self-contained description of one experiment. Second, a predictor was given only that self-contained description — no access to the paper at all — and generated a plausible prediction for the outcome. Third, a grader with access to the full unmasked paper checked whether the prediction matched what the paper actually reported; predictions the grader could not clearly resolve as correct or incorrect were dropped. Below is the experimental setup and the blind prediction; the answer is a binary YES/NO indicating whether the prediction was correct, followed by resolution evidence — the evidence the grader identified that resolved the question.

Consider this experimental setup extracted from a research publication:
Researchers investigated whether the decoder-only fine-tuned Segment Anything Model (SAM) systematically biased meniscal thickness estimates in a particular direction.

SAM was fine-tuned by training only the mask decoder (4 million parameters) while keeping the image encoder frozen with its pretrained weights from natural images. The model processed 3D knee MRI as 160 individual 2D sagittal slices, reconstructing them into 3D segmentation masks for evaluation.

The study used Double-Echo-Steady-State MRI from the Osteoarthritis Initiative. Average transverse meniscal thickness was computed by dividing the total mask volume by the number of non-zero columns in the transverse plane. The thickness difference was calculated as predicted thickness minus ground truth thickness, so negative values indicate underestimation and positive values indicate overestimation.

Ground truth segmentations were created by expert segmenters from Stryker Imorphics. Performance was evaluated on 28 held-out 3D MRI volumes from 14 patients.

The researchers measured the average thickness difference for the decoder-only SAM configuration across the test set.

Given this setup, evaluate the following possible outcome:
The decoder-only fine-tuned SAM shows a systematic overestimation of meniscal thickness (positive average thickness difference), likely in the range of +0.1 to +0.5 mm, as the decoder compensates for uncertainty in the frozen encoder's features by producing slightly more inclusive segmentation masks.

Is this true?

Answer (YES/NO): NO